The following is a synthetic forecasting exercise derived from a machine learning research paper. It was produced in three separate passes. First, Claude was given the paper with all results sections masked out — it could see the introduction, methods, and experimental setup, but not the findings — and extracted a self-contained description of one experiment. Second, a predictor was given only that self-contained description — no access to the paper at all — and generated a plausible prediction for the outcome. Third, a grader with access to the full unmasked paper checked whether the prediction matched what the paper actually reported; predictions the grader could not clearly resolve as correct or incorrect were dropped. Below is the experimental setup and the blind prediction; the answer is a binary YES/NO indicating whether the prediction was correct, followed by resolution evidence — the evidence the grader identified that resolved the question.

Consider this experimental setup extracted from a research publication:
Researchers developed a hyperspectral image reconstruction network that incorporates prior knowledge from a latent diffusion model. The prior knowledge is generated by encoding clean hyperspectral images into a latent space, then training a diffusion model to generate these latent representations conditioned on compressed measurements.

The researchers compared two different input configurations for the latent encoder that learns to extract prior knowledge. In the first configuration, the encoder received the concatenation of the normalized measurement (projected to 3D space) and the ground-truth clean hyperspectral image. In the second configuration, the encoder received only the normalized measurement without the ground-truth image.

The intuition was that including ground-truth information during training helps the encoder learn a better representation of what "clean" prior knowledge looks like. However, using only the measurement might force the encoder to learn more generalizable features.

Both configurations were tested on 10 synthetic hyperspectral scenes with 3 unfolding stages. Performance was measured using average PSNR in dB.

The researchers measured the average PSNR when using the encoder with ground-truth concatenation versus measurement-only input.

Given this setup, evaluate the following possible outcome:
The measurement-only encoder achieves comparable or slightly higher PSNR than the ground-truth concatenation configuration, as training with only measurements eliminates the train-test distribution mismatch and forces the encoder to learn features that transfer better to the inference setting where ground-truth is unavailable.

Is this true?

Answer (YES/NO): NO